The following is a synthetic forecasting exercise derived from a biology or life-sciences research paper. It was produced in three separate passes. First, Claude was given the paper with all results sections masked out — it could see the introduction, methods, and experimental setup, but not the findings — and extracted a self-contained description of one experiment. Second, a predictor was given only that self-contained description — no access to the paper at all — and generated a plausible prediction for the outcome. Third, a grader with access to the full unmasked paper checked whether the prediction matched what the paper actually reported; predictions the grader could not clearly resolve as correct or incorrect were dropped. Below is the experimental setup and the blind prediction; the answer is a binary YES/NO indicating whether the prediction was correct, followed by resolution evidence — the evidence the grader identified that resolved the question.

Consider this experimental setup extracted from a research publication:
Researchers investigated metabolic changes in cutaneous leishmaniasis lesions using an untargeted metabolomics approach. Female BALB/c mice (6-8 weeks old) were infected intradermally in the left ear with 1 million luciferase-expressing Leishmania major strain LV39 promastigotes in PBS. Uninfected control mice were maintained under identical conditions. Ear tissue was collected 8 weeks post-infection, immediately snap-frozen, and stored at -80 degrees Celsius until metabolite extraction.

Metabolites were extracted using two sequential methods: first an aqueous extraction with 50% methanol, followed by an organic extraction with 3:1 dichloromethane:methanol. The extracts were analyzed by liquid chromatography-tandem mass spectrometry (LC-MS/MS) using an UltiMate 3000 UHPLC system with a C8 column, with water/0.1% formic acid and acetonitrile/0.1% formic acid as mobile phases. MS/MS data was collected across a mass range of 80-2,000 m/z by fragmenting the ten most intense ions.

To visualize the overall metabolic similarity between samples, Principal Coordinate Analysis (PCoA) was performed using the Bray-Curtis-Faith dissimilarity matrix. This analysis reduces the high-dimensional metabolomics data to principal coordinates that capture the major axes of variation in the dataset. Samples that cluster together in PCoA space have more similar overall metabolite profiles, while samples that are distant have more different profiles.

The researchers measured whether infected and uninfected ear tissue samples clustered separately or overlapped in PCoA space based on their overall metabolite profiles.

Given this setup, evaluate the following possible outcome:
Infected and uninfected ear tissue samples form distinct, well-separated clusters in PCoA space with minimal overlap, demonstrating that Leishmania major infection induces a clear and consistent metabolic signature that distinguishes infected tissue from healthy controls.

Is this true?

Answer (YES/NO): NO